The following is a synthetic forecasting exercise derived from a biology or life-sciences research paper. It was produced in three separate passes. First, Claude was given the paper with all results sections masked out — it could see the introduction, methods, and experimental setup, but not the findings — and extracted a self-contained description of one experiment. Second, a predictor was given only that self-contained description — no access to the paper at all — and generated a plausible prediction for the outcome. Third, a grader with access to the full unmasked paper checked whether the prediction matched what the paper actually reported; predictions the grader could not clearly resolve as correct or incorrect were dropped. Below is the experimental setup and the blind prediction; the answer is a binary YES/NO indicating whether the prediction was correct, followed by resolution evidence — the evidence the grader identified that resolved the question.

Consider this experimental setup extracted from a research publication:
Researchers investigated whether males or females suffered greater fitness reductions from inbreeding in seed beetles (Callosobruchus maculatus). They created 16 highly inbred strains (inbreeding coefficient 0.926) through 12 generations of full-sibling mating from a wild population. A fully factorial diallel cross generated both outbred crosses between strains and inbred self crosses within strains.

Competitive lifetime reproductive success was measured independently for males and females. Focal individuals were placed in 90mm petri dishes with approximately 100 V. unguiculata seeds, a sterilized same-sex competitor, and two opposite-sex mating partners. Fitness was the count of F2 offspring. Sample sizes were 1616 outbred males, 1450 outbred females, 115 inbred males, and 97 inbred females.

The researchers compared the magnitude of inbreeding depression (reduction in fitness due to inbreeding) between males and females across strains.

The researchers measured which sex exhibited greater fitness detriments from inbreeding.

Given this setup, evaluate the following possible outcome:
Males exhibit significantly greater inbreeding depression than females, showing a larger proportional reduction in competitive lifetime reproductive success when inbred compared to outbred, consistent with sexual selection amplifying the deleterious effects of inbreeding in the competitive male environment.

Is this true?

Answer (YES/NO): NO